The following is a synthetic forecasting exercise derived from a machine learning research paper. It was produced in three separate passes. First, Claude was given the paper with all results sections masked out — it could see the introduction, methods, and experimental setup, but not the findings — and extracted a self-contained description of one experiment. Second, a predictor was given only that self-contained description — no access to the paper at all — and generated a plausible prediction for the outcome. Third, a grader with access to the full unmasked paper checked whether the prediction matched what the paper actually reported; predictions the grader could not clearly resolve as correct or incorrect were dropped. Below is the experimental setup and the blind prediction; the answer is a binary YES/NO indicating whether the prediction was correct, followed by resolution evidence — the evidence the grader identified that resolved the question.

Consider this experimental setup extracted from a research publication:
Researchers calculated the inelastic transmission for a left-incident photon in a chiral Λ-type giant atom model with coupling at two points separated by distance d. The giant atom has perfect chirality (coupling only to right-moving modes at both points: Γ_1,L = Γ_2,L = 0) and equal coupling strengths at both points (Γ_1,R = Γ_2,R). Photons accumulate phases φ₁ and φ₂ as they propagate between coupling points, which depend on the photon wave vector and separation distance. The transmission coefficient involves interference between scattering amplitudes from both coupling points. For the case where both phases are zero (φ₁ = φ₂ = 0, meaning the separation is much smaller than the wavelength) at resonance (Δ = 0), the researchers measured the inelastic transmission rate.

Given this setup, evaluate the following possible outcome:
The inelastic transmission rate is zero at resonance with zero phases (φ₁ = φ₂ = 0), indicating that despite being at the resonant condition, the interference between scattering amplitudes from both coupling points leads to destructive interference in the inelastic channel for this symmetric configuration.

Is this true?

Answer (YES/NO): NO